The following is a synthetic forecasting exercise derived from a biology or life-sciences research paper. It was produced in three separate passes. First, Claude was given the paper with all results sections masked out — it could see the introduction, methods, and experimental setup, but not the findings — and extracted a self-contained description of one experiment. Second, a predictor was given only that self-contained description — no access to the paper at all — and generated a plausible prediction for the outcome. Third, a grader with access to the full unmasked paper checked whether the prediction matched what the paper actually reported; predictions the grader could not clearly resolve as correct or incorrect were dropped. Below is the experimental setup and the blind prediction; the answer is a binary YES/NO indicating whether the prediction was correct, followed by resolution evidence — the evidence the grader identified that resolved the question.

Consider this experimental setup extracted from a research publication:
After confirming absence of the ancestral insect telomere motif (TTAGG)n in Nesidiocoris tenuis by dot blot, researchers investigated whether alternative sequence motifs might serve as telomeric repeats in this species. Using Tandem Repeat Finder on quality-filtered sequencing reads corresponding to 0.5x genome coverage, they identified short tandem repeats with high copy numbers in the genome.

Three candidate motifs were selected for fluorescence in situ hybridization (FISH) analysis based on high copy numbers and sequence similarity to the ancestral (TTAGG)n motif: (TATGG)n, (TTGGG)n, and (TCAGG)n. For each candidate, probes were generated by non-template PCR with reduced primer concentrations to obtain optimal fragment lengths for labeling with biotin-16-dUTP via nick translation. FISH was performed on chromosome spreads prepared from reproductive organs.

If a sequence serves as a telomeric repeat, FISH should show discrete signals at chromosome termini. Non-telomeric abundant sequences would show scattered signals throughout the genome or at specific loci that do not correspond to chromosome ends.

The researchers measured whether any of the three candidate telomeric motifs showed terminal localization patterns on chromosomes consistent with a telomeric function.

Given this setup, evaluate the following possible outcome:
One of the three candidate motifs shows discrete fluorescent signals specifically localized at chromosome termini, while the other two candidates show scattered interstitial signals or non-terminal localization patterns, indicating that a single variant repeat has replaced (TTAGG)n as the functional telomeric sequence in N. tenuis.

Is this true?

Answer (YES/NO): NO